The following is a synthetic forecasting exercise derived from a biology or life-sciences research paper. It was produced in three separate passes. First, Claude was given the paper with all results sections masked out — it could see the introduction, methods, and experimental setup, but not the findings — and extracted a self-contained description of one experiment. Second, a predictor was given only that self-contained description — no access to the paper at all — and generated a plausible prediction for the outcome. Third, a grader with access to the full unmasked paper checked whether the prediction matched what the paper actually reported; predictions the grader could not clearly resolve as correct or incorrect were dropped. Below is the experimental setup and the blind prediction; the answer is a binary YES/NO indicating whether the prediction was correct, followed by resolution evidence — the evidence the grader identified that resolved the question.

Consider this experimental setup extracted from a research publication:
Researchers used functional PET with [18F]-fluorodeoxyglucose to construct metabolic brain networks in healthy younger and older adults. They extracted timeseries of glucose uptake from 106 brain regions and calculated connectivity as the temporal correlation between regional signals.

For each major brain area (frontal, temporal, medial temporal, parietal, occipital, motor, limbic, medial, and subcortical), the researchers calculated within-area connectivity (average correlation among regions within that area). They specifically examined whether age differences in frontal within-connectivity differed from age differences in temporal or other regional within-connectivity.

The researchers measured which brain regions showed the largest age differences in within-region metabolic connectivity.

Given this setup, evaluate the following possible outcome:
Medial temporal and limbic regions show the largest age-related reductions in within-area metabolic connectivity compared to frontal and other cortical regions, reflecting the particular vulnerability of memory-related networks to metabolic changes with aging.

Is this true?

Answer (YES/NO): NO